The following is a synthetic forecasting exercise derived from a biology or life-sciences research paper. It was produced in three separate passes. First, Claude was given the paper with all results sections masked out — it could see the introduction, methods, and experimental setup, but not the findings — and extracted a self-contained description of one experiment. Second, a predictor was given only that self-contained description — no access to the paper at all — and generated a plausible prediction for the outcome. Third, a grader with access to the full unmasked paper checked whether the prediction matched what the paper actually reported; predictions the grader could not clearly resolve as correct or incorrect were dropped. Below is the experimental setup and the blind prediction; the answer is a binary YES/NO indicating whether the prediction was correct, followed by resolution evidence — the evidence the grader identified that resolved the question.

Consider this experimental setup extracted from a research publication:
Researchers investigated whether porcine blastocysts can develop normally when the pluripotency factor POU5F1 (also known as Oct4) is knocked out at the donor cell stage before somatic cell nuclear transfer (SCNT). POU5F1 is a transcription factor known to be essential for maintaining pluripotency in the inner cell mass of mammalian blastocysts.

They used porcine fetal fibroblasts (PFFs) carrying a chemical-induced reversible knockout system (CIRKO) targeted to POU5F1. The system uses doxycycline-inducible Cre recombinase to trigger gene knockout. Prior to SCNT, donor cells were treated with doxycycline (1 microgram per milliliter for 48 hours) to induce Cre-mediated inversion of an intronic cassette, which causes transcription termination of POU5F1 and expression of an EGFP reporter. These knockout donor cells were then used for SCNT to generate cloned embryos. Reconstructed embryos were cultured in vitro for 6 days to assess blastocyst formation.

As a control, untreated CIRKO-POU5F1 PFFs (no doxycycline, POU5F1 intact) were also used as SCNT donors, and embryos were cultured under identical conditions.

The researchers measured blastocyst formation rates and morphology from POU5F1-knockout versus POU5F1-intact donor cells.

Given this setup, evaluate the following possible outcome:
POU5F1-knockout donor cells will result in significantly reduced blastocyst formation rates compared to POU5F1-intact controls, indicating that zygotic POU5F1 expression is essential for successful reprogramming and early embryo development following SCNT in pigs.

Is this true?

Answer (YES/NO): NO